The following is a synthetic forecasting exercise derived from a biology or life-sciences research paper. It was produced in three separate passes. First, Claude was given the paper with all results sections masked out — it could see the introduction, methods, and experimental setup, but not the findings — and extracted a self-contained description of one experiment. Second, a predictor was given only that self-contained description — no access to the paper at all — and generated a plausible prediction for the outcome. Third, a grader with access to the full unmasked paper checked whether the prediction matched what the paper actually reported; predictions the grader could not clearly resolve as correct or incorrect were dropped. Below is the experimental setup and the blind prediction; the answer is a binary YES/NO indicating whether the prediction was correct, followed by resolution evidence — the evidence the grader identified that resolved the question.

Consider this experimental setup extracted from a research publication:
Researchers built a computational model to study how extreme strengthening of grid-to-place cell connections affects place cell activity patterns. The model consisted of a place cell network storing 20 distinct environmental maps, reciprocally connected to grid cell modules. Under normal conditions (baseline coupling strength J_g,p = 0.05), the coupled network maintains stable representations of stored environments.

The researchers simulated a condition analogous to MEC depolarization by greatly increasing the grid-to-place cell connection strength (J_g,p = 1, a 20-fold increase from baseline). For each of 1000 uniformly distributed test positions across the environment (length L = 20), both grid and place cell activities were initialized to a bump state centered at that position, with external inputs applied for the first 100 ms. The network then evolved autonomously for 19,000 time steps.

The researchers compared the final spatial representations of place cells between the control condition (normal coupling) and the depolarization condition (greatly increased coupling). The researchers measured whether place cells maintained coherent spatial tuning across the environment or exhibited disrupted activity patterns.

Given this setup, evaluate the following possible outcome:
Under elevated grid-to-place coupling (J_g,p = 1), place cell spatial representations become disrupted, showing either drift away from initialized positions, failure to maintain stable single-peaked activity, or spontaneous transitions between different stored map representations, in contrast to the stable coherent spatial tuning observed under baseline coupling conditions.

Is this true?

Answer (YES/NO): YES